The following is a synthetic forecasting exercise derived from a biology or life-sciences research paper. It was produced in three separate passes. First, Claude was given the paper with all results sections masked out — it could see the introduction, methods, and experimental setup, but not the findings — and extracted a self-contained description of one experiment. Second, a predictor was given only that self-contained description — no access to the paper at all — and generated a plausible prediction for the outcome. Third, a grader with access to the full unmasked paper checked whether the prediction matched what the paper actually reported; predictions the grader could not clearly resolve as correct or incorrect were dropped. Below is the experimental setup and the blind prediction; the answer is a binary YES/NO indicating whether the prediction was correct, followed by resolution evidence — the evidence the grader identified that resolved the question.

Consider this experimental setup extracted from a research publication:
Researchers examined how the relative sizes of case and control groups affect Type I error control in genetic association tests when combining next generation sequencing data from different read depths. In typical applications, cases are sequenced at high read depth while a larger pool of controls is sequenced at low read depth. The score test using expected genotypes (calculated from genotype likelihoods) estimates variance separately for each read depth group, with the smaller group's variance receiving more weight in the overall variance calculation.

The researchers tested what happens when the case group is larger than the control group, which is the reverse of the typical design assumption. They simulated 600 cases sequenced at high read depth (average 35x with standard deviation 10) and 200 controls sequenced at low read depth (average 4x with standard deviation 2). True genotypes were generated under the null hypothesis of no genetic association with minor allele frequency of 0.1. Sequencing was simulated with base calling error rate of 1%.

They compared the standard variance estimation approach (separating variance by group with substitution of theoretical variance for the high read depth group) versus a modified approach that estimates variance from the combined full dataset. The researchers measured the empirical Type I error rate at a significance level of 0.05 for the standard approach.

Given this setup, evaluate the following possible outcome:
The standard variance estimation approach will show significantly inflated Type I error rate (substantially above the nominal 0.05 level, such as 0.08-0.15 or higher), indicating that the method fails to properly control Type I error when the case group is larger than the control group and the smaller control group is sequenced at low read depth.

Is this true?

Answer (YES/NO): YES